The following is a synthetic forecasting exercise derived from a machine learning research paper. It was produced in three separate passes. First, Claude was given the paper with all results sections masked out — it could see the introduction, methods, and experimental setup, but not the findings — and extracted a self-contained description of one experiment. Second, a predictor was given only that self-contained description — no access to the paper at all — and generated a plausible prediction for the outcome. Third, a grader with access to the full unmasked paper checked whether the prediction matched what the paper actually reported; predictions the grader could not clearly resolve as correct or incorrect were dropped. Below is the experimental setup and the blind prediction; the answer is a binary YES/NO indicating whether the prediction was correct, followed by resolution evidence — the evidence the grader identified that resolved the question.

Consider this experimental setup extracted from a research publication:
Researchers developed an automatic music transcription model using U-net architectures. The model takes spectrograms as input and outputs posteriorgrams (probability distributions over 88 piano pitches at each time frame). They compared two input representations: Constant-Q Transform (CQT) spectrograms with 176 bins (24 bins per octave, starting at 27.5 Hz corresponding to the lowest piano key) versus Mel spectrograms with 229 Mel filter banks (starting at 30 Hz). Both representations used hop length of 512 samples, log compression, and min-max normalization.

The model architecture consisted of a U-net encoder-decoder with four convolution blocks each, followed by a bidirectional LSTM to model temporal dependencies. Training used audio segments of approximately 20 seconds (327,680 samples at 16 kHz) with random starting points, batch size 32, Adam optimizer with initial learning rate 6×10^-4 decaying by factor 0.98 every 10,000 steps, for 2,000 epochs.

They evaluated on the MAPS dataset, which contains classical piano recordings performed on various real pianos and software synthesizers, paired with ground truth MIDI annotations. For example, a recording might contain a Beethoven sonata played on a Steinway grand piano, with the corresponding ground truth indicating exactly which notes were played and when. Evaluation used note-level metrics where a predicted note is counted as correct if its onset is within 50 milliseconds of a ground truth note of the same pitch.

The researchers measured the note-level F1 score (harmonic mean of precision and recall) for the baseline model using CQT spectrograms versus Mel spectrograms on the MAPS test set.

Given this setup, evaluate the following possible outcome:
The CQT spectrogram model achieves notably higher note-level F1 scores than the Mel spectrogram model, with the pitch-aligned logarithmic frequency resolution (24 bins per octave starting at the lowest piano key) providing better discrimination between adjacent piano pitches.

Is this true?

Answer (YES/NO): NO